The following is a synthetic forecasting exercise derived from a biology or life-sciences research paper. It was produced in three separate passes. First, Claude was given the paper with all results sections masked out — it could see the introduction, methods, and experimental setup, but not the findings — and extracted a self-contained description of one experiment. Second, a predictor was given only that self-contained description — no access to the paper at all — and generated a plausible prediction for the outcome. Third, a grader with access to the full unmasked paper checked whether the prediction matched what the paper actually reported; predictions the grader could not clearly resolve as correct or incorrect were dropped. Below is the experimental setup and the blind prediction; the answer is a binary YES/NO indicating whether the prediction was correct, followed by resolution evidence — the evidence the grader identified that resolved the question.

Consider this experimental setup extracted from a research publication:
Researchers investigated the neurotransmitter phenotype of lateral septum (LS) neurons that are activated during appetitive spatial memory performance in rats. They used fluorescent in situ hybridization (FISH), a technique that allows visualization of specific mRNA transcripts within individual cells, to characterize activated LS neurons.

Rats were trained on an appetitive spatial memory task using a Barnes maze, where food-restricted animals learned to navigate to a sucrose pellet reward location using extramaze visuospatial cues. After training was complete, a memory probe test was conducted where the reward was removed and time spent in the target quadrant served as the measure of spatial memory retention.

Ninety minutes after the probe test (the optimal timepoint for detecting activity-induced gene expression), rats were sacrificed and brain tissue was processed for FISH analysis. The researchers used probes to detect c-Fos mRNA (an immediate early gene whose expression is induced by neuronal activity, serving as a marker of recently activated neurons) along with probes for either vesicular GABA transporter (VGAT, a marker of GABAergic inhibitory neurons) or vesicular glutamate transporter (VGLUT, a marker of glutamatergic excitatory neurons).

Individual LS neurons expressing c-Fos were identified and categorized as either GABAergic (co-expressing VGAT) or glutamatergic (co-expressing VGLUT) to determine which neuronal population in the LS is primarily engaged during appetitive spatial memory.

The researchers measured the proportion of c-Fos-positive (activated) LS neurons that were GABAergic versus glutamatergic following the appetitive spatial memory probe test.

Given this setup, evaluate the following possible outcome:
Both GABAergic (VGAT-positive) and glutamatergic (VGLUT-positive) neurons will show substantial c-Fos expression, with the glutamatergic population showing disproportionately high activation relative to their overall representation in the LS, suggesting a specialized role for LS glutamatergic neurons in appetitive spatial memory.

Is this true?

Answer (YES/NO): NO